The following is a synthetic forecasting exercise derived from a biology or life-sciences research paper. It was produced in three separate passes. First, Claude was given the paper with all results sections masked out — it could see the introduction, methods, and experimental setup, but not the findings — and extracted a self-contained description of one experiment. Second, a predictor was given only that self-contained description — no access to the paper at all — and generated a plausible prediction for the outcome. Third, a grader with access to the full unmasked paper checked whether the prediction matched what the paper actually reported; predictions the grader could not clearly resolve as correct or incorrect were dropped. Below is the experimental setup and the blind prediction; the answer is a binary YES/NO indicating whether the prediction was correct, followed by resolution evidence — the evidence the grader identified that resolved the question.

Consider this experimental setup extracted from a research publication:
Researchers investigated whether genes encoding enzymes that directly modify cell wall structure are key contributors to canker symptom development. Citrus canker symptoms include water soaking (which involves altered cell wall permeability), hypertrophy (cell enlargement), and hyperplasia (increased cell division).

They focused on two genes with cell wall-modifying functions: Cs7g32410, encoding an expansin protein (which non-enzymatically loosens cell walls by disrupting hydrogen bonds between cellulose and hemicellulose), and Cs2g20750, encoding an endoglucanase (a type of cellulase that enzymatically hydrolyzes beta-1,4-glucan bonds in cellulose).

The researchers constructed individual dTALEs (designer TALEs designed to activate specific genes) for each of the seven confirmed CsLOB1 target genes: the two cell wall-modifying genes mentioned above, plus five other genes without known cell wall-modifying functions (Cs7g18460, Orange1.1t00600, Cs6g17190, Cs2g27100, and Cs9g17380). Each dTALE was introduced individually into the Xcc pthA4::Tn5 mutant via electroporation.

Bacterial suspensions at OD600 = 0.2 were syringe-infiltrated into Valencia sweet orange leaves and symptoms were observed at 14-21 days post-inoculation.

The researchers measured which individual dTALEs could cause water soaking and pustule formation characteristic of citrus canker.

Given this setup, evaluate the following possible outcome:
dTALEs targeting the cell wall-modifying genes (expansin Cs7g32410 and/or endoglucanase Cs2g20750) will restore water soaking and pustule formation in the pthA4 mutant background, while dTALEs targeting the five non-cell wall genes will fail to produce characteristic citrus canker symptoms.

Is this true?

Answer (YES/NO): YES